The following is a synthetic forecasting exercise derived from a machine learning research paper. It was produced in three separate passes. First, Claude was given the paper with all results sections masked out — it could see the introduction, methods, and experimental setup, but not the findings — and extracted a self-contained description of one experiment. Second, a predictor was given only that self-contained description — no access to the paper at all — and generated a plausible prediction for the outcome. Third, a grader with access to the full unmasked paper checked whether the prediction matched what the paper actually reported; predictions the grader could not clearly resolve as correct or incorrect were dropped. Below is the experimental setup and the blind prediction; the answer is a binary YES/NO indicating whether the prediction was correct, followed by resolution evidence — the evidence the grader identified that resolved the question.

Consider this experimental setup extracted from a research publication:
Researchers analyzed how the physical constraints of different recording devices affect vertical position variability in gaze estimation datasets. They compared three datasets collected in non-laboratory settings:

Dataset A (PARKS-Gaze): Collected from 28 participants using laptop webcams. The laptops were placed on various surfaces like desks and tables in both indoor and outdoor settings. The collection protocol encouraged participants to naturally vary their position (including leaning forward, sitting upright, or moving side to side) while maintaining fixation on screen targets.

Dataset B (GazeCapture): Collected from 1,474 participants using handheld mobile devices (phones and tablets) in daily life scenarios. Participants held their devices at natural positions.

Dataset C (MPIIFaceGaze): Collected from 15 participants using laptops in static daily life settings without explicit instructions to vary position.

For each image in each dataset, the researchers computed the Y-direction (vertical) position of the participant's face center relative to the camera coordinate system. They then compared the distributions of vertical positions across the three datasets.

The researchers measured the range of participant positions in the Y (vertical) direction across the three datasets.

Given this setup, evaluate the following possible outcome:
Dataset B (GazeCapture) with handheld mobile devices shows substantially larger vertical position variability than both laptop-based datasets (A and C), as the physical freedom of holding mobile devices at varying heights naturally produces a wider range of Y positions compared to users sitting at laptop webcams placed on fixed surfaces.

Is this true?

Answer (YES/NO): NO